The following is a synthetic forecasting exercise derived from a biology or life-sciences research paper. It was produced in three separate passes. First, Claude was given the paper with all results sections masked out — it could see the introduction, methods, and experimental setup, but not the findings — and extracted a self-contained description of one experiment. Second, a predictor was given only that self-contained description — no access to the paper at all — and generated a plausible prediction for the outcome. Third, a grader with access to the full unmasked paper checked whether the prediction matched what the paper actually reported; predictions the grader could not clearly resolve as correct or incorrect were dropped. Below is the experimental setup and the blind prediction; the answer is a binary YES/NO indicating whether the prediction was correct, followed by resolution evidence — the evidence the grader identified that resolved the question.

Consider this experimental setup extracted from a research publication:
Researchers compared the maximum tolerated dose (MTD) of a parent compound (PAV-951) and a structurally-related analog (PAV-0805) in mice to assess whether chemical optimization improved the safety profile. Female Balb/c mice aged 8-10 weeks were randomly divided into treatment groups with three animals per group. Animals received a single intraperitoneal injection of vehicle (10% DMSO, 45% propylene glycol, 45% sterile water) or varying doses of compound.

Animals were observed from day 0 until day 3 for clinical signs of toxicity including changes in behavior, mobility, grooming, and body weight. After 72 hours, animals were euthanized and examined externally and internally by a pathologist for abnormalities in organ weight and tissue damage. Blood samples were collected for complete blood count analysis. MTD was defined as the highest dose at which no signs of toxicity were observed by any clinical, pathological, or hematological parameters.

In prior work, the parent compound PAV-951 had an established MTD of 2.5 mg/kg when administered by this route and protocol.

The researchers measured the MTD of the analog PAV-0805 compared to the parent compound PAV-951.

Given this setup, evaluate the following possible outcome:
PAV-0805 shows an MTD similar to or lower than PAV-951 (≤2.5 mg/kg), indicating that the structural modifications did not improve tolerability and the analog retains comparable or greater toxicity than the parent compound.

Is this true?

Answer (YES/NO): NO